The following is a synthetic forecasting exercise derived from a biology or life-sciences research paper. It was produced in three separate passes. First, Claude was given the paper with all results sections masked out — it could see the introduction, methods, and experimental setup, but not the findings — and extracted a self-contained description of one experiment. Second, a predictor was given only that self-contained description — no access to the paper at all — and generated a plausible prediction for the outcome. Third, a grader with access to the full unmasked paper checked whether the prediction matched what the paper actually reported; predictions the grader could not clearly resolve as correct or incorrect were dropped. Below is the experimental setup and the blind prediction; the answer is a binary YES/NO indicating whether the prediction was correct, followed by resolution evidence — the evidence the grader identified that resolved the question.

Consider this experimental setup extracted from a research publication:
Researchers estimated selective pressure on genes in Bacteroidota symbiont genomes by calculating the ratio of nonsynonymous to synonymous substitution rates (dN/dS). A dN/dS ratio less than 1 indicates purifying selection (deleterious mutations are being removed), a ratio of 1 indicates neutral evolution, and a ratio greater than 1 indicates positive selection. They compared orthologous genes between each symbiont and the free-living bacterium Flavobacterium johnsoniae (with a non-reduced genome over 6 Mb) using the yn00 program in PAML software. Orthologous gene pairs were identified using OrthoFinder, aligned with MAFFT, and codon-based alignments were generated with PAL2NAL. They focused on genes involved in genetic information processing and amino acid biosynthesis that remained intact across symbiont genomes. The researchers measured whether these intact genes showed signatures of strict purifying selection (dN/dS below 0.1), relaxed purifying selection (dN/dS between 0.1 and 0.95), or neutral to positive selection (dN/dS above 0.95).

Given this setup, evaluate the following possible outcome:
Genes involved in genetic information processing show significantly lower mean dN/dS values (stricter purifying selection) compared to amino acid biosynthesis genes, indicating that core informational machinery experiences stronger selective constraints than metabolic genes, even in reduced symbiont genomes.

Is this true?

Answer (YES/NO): NO